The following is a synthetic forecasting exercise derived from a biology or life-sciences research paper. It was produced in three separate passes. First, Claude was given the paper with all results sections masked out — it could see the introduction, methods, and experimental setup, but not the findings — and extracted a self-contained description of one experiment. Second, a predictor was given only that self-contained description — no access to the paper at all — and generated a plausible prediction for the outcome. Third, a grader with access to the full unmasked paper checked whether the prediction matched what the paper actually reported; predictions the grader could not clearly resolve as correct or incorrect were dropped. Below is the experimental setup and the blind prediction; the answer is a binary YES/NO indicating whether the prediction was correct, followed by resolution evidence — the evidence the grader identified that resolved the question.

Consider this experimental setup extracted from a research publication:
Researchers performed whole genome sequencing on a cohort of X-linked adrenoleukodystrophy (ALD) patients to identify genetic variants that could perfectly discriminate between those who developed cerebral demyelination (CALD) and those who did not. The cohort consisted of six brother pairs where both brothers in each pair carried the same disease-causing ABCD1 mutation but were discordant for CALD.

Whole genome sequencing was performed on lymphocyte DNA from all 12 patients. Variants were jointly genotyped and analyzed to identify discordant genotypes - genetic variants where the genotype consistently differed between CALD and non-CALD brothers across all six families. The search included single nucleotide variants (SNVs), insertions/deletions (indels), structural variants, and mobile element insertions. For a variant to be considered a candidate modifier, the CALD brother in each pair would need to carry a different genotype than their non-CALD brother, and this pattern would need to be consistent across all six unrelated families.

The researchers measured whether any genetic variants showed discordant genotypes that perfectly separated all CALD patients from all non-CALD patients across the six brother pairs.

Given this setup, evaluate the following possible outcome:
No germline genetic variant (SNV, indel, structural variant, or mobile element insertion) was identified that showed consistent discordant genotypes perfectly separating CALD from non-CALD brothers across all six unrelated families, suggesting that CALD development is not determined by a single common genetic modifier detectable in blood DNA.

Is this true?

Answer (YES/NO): NO